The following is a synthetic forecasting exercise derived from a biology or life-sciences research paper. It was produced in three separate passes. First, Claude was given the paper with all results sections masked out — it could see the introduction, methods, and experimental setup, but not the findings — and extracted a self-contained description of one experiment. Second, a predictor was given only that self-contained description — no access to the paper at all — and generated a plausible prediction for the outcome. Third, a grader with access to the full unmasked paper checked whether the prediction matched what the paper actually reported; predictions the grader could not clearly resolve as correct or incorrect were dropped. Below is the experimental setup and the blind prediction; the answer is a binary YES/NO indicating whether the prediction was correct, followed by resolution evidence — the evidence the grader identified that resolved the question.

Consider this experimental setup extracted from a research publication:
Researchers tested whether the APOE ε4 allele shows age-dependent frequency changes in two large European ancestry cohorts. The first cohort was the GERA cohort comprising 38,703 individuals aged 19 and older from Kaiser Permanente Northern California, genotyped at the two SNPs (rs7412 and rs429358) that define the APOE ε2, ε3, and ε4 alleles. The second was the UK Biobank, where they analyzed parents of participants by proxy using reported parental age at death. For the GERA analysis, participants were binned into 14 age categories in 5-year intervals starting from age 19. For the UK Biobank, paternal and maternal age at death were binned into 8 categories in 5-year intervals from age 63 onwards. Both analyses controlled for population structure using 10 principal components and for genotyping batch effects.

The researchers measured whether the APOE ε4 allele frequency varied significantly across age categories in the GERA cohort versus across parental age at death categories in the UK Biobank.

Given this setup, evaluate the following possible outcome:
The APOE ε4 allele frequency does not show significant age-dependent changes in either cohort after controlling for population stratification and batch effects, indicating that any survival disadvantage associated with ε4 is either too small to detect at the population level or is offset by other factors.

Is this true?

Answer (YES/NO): NO